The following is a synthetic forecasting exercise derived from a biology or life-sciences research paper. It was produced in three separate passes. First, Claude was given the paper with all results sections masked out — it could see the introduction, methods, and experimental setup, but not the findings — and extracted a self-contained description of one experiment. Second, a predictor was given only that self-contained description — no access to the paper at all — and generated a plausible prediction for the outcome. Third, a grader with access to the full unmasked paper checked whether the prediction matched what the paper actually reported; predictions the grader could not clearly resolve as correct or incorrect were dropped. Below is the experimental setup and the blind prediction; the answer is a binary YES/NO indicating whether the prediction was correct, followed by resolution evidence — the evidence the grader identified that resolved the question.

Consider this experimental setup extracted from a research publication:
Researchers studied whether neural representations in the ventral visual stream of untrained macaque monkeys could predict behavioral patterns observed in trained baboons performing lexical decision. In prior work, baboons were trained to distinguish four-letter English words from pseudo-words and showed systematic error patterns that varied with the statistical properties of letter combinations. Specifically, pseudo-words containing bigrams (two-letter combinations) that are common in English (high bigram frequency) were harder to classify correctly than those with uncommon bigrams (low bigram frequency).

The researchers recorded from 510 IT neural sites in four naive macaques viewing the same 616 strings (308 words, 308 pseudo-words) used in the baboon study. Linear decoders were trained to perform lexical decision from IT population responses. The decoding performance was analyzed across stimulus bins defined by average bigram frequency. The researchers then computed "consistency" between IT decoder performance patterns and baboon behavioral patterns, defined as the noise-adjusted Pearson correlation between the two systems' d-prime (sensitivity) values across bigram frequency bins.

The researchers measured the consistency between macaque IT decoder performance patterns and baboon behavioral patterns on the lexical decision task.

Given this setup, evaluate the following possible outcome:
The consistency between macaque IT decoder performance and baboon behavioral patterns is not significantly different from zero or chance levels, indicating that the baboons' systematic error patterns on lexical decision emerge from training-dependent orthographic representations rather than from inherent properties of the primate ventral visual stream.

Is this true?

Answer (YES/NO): NO